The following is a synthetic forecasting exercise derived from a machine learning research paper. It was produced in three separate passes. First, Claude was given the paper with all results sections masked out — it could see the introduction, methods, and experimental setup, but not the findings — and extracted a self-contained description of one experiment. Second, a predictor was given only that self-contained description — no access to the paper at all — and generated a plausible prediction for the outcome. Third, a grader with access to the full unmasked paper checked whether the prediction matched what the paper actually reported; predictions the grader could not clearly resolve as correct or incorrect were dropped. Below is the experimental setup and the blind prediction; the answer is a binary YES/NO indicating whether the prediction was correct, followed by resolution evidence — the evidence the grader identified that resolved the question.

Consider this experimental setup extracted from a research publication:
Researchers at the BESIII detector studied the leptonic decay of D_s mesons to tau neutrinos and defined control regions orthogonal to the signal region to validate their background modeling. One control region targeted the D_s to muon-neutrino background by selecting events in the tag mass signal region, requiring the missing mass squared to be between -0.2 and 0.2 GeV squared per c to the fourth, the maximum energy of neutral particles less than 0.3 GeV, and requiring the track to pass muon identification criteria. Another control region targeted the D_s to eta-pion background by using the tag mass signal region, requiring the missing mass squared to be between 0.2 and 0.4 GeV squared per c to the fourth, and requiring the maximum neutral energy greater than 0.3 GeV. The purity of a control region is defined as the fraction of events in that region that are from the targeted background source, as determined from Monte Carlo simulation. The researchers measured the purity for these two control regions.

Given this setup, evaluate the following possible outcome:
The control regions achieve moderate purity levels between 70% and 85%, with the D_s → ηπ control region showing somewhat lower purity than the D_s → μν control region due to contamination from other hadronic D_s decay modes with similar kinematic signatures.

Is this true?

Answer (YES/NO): NO